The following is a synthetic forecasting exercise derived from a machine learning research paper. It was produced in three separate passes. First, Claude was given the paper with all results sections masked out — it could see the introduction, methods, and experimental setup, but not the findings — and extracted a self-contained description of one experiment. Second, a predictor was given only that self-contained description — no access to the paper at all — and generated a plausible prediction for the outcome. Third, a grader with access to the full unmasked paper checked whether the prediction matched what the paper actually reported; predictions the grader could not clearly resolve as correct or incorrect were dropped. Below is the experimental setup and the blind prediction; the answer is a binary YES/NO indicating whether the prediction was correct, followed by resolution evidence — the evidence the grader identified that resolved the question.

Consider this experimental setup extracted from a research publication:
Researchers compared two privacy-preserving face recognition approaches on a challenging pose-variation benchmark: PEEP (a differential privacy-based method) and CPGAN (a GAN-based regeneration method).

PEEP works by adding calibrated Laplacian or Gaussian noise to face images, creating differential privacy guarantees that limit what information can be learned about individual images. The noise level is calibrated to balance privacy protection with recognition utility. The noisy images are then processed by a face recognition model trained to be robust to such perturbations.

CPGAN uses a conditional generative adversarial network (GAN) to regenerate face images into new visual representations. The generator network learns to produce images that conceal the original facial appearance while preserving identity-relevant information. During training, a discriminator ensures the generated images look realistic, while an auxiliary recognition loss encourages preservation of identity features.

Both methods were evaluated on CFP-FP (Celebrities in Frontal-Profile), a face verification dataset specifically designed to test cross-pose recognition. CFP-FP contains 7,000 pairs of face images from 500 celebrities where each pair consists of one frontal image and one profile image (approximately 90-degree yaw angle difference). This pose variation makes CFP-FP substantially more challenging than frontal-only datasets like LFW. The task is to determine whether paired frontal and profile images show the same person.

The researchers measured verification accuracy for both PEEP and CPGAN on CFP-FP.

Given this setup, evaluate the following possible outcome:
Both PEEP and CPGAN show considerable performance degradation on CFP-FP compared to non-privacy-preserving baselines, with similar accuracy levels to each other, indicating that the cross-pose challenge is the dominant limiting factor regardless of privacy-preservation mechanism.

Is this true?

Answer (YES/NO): NO